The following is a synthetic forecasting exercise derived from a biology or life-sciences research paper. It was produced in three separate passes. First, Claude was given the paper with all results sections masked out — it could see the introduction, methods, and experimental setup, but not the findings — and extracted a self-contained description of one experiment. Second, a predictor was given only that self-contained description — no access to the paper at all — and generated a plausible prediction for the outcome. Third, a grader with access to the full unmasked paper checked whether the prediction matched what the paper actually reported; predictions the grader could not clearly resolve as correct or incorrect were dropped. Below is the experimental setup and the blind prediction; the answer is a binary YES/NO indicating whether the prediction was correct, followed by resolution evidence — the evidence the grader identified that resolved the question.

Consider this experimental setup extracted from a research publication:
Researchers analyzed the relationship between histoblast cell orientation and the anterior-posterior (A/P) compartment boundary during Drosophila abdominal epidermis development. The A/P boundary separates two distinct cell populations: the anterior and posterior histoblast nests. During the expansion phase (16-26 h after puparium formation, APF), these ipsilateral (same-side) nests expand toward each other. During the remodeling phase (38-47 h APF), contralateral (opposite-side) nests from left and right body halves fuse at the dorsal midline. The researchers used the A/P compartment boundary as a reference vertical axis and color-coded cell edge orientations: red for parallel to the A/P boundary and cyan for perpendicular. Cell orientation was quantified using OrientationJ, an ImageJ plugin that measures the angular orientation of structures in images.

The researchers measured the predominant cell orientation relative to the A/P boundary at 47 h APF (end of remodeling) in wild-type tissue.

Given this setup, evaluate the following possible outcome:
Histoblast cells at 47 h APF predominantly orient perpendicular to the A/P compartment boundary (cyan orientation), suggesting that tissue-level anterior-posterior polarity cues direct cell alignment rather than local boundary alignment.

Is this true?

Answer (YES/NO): NO